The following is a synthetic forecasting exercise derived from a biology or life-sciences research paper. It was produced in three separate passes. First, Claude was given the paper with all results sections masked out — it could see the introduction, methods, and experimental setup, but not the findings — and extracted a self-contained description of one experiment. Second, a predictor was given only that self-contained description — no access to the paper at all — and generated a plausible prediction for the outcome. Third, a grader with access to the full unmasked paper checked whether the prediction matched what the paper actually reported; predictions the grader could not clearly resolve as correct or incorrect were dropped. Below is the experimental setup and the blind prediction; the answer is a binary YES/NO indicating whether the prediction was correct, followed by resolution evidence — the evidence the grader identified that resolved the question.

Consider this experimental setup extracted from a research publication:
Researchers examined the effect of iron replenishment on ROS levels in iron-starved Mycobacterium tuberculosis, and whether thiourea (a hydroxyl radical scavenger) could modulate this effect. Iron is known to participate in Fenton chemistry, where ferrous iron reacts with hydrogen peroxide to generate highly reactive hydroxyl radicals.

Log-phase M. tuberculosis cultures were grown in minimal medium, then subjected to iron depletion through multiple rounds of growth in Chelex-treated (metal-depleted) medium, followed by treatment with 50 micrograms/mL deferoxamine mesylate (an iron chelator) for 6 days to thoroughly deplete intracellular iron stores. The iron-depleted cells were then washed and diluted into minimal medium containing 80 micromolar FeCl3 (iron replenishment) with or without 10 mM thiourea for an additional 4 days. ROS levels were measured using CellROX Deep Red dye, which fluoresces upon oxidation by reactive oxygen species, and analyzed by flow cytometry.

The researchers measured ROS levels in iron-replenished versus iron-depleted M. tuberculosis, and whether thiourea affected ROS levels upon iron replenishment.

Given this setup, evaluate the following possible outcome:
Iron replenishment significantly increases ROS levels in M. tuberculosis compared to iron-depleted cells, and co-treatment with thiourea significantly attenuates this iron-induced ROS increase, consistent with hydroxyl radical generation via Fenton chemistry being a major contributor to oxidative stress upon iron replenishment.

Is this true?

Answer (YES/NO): YES